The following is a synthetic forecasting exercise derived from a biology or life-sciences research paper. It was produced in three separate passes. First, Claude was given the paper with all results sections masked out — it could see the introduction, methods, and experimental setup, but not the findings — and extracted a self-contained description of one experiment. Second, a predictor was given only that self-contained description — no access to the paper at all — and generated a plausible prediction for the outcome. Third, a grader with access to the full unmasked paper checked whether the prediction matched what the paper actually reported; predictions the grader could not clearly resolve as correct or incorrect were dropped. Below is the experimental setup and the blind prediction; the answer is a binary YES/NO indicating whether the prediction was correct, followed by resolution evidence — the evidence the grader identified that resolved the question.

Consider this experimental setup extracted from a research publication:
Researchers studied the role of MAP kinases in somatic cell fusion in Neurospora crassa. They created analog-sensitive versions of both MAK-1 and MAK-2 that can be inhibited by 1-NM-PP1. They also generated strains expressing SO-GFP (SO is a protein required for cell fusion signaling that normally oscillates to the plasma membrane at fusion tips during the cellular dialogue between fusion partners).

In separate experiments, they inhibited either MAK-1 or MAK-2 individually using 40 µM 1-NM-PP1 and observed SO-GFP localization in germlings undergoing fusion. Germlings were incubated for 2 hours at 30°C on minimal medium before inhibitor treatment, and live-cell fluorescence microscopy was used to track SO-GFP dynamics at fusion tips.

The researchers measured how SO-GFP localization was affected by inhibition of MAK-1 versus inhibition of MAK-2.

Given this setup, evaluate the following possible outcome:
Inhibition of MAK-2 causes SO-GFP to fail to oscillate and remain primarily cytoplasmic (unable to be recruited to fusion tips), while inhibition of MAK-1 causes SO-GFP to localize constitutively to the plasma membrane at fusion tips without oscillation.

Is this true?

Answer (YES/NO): NO